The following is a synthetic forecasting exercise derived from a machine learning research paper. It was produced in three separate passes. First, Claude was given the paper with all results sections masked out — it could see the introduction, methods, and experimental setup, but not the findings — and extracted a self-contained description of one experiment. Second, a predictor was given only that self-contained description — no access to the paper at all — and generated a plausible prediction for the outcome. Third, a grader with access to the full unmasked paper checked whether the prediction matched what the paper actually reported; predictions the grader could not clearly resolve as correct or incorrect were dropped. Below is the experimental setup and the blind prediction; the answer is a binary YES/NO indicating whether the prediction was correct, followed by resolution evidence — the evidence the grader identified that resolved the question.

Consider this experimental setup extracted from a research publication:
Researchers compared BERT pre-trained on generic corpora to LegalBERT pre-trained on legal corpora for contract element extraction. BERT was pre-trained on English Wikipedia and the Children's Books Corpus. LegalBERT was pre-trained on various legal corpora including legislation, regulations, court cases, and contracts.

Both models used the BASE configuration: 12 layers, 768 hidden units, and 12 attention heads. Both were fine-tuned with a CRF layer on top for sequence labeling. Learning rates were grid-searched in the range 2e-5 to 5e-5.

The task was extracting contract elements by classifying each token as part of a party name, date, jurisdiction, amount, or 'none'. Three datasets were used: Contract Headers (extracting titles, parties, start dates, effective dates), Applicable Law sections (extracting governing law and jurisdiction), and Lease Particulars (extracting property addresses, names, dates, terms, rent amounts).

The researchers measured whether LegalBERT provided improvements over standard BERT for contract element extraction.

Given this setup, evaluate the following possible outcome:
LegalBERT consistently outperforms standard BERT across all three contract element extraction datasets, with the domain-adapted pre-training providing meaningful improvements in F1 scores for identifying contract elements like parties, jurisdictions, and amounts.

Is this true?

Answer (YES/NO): NO